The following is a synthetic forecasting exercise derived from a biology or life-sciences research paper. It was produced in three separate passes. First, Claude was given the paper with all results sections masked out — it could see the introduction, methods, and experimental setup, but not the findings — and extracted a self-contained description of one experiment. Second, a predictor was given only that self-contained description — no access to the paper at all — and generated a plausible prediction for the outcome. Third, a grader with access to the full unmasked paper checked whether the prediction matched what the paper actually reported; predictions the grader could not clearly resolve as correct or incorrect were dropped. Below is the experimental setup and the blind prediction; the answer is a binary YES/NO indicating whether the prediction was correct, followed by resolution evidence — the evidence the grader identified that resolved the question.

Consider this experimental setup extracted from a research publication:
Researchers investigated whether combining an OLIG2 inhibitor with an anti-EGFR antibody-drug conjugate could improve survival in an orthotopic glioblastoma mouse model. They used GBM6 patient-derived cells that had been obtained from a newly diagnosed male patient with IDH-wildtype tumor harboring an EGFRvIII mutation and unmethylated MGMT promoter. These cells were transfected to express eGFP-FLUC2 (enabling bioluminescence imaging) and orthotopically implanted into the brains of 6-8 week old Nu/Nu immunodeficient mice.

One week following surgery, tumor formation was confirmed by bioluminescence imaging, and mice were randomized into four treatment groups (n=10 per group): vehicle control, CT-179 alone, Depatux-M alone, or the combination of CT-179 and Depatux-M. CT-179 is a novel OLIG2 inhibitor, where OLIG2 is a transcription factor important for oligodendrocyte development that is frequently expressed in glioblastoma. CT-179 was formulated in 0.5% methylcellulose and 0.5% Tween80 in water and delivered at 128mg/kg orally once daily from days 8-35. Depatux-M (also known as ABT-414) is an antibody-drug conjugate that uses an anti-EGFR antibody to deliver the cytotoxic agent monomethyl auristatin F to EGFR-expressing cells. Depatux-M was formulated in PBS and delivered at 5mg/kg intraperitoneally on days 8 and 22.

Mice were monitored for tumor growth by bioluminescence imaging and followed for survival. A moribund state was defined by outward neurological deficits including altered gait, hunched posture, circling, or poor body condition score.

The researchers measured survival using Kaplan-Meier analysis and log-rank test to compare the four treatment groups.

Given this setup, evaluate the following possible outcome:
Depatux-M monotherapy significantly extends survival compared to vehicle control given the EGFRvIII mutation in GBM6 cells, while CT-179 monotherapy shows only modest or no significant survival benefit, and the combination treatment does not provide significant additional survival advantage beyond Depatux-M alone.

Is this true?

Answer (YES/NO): NO